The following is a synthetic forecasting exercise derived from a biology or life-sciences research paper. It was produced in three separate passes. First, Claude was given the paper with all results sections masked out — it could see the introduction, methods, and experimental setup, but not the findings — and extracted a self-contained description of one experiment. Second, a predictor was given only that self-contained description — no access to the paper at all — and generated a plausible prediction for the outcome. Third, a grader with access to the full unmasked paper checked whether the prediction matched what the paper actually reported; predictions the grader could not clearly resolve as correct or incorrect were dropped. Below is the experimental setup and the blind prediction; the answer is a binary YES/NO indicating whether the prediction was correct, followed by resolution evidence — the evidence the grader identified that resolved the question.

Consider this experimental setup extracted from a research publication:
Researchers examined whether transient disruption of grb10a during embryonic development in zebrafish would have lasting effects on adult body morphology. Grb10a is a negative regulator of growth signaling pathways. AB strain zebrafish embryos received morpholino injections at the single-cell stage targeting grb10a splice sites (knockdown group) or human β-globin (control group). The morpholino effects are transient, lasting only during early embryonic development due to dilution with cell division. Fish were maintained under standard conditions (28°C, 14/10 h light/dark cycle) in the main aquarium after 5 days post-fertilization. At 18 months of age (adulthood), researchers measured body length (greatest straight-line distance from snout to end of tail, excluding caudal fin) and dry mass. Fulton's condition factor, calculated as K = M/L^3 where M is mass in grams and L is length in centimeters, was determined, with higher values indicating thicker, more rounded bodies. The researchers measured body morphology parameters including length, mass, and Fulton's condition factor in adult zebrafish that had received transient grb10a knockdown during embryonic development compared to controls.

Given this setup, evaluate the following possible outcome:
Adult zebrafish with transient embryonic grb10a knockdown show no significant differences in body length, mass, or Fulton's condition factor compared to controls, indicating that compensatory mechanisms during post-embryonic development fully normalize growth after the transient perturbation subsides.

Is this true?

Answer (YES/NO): NO